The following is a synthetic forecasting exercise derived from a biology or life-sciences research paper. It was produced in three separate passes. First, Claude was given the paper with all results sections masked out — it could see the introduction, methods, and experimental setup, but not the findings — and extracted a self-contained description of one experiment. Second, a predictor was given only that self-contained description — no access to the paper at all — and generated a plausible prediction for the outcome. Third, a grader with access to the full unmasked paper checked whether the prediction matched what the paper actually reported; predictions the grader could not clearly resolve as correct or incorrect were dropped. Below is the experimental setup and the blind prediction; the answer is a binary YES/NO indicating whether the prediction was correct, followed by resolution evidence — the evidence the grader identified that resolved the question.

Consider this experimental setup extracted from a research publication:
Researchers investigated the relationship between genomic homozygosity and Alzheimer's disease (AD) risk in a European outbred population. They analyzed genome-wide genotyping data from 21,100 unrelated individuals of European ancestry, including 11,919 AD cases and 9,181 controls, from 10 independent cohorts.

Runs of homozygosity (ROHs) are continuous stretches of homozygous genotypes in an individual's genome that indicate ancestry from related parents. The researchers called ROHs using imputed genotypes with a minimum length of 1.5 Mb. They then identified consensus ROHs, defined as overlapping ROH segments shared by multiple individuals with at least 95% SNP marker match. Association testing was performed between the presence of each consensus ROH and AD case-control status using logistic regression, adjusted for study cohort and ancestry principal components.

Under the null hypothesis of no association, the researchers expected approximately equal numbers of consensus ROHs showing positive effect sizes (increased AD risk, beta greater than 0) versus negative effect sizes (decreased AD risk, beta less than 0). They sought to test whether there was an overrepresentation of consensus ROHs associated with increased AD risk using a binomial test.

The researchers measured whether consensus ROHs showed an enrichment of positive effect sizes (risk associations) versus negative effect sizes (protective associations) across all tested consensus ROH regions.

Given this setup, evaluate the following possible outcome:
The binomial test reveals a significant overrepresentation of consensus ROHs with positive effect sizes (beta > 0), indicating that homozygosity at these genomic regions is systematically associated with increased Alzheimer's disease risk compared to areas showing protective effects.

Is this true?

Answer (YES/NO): YES